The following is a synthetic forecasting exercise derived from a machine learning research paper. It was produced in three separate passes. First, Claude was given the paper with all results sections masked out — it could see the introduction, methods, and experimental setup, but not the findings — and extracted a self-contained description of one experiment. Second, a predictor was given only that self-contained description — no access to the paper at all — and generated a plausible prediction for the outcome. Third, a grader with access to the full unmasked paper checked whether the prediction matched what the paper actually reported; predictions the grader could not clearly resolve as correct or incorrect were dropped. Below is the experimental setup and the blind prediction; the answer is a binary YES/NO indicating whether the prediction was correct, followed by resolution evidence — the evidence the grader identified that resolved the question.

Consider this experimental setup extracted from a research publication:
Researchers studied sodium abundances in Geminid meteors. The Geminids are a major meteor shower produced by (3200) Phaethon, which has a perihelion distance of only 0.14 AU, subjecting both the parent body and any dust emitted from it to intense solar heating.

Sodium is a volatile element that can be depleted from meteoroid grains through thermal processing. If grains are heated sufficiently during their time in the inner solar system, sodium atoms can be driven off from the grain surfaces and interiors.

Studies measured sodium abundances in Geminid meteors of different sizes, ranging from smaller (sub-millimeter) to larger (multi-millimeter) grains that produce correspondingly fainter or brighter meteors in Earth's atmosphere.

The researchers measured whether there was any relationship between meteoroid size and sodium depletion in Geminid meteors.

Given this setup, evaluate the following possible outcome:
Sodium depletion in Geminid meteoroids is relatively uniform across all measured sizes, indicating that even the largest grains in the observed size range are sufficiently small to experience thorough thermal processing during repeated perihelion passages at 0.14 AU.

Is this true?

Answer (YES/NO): NO